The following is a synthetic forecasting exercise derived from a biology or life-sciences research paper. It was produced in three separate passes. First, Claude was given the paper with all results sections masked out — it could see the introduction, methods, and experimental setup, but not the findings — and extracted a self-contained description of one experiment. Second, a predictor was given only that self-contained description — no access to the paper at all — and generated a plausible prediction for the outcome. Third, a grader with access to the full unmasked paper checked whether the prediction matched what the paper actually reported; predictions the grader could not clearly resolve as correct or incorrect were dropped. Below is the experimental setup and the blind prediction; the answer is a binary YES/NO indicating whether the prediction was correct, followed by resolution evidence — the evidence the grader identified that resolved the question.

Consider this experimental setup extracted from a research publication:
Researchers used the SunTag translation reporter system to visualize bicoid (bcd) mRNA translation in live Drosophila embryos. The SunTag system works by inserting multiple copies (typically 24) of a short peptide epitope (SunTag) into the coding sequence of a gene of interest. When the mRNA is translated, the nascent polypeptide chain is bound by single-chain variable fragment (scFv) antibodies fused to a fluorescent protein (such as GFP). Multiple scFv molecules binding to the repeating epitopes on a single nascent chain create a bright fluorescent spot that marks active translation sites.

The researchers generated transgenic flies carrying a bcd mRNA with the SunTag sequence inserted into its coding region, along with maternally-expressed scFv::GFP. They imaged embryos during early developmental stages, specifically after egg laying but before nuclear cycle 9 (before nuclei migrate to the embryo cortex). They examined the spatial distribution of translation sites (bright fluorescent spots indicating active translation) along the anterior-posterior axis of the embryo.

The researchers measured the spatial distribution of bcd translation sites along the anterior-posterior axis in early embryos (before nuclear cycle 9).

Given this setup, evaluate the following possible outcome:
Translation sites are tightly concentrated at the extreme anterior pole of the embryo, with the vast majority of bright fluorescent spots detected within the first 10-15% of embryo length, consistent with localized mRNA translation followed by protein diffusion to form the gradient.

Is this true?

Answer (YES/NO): YES